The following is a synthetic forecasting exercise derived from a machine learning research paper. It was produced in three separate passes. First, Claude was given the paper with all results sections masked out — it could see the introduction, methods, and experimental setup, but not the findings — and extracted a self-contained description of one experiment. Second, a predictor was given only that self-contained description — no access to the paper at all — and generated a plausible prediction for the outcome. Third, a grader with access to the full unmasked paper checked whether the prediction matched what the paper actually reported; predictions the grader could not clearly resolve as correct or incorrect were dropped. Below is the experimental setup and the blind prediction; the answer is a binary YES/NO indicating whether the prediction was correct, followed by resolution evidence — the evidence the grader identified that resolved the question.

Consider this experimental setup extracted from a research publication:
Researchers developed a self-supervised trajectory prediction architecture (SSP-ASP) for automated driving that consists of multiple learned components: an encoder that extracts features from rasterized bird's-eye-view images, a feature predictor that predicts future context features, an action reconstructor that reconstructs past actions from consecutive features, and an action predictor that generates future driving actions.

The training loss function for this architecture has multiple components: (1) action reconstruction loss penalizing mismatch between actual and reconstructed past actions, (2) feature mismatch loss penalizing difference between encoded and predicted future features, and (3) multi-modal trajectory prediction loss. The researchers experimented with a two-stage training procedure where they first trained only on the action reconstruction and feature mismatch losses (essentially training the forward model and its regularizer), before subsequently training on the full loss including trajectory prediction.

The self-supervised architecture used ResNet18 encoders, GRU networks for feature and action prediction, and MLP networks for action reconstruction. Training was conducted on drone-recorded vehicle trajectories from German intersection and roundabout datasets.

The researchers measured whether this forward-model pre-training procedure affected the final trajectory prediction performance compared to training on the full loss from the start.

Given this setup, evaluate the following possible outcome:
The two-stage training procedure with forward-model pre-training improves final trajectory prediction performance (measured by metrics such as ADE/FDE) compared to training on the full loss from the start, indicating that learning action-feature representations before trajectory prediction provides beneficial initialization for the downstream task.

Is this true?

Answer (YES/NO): YES